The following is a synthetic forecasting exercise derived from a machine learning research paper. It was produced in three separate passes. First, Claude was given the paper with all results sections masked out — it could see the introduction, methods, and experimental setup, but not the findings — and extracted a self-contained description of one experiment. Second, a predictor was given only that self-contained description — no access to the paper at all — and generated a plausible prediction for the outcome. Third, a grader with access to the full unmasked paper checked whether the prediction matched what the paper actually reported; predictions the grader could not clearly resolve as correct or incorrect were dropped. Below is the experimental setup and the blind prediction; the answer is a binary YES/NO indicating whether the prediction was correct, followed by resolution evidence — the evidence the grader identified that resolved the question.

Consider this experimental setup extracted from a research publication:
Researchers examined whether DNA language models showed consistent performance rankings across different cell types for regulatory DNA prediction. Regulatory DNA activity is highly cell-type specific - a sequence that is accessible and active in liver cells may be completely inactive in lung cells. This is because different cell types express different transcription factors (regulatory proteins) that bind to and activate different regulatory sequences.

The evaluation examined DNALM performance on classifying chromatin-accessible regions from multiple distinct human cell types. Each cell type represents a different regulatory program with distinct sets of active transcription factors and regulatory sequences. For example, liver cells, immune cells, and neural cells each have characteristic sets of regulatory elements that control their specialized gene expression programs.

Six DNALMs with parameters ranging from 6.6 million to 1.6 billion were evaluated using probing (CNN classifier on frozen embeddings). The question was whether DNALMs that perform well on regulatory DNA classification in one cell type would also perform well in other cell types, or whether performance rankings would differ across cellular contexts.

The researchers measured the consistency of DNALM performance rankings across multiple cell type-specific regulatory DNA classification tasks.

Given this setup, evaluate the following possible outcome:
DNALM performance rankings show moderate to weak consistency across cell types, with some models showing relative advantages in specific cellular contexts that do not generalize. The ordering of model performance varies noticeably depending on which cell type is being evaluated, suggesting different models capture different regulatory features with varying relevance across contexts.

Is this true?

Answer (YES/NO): NO